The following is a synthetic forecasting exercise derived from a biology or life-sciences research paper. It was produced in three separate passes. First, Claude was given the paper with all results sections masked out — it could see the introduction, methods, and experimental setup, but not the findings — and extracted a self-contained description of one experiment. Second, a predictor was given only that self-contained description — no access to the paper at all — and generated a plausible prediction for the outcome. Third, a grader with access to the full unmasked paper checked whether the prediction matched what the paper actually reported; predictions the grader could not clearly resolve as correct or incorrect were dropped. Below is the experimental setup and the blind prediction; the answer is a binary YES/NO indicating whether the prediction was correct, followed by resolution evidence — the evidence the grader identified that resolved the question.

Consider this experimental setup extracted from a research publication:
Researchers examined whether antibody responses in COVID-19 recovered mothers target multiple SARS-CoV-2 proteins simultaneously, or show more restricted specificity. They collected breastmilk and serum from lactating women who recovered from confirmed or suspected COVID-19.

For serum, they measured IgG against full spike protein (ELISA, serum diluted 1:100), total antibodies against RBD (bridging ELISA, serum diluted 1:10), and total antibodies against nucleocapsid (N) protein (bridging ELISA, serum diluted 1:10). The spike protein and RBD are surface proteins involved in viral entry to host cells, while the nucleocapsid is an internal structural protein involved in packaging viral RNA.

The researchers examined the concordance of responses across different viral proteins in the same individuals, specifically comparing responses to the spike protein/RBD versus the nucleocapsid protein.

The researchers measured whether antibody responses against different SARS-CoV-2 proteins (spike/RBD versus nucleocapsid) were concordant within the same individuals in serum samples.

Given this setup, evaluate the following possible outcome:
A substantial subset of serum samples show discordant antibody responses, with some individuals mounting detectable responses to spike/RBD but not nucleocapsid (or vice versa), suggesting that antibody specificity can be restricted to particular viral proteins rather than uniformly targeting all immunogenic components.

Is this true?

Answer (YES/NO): YES